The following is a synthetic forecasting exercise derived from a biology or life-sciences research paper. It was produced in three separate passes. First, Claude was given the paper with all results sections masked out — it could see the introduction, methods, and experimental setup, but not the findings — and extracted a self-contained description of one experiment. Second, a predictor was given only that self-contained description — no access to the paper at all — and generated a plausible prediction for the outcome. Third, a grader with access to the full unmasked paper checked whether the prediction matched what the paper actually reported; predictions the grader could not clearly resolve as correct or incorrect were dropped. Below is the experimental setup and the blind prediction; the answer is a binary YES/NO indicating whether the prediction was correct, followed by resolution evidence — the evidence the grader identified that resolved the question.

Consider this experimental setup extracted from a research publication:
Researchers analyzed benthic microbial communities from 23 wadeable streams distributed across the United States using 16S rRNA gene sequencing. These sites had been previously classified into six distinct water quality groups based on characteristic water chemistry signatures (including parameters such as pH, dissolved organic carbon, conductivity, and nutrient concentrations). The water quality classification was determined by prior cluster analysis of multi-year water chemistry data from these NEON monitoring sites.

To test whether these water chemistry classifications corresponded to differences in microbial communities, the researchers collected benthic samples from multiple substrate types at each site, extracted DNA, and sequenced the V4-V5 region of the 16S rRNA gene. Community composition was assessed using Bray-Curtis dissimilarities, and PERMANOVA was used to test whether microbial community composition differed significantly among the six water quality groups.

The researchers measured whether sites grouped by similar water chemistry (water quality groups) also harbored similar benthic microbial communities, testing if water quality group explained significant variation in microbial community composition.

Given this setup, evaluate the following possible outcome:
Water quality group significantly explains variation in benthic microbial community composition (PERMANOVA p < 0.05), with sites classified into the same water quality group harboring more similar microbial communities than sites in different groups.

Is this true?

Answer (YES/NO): YES